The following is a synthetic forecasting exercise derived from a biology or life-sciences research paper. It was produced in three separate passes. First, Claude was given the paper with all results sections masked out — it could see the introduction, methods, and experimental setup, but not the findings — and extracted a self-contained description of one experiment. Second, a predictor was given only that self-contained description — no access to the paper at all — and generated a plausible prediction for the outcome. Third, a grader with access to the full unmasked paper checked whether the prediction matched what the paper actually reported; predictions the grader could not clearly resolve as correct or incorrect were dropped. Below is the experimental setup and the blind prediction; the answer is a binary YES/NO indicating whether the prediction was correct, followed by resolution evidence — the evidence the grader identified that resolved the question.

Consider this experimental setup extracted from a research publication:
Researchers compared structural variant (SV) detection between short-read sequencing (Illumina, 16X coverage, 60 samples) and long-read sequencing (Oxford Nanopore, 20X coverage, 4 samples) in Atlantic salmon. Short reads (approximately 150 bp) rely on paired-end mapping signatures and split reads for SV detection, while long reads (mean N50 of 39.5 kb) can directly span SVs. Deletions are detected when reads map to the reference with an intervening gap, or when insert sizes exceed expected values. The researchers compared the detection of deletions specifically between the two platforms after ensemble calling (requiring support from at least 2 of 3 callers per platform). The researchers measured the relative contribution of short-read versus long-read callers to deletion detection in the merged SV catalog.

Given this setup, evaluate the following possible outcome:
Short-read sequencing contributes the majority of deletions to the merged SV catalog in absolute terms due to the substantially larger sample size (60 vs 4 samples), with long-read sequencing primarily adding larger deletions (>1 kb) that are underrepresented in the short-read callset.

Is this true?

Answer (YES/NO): NO